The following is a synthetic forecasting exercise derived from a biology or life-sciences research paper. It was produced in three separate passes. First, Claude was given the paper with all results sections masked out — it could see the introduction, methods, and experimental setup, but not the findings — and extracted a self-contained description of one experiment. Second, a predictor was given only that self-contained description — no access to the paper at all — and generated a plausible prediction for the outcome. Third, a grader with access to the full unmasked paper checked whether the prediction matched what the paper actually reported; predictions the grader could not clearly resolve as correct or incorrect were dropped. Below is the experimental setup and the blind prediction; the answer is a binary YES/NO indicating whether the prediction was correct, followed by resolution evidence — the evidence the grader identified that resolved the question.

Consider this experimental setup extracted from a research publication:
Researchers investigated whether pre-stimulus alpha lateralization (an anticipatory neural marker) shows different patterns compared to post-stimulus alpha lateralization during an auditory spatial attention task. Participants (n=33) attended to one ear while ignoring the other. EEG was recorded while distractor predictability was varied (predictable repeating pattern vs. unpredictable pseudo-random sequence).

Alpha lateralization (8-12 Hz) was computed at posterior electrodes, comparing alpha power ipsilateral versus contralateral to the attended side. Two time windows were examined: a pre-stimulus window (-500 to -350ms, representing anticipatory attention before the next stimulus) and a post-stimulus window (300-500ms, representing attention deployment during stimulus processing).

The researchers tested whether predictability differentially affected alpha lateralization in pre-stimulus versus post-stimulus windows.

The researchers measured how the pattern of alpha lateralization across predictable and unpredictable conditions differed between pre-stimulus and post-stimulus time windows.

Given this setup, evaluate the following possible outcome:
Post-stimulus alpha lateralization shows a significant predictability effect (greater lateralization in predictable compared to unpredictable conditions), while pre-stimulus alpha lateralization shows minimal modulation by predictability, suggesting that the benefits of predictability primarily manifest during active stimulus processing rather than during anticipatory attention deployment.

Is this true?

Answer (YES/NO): NO